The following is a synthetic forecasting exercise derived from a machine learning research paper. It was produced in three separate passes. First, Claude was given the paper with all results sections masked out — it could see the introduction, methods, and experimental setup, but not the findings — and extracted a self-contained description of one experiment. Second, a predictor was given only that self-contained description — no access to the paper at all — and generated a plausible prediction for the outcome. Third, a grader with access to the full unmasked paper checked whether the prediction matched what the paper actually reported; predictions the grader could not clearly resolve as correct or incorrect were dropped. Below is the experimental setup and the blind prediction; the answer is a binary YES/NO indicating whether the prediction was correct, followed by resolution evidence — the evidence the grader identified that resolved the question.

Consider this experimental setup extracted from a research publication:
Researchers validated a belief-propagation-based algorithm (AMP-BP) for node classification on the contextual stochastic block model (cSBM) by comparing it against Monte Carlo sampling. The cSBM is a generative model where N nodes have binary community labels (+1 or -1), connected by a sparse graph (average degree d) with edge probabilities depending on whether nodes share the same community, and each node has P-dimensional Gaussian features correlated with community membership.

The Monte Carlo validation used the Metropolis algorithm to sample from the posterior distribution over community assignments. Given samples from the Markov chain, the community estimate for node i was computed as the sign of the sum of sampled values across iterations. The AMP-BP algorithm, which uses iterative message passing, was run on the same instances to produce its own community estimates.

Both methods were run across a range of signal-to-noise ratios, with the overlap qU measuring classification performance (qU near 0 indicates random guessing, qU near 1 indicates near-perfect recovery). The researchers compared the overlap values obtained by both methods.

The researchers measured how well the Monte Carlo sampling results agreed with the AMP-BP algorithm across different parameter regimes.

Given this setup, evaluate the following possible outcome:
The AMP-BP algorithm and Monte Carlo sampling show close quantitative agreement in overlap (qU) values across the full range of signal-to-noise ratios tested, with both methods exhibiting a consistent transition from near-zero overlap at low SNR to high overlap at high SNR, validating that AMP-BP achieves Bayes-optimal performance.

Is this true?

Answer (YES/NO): NO